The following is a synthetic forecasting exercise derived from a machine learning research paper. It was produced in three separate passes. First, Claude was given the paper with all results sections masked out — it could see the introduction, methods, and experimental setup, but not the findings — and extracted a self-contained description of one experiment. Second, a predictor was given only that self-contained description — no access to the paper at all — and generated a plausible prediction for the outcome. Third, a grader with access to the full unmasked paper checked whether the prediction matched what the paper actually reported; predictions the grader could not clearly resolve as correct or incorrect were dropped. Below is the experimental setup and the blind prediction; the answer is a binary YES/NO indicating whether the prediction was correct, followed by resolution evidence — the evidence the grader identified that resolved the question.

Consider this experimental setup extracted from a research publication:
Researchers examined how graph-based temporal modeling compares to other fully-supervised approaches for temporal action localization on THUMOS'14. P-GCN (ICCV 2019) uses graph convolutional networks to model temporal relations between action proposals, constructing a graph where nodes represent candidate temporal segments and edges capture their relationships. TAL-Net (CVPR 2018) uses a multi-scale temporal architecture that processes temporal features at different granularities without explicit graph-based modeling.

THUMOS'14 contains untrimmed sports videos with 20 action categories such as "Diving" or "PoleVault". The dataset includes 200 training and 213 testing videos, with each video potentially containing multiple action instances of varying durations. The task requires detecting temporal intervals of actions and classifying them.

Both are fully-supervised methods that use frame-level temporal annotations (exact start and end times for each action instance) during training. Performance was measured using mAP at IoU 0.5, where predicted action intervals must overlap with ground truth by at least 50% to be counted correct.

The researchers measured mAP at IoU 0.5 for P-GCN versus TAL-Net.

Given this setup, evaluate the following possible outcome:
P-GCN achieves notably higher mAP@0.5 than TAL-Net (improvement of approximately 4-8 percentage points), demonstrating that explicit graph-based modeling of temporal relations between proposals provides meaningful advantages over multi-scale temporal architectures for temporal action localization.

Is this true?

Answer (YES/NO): YES